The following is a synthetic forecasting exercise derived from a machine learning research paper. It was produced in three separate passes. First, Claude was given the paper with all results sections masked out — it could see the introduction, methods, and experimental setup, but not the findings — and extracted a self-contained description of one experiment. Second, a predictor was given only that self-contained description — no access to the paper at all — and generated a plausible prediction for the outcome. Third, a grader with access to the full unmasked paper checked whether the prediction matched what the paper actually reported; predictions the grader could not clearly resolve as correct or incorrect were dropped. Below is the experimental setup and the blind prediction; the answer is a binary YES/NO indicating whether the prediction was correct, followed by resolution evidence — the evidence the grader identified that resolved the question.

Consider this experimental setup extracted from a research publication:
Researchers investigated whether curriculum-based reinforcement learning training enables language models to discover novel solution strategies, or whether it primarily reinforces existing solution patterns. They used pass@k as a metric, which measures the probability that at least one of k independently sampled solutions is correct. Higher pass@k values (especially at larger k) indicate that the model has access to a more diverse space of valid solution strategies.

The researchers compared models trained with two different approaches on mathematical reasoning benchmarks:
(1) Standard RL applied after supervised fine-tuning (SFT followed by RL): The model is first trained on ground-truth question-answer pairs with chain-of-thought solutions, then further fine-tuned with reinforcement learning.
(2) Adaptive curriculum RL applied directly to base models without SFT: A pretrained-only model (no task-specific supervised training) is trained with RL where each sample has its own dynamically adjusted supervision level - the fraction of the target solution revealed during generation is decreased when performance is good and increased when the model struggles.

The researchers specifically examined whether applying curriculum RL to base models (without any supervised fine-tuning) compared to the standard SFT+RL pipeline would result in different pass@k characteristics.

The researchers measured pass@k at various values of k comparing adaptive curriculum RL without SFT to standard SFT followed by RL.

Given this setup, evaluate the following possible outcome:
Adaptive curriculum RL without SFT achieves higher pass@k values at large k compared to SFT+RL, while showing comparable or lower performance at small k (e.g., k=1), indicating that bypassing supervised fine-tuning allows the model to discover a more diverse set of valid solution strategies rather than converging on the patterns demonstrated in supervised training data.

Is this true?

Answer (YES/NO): NO